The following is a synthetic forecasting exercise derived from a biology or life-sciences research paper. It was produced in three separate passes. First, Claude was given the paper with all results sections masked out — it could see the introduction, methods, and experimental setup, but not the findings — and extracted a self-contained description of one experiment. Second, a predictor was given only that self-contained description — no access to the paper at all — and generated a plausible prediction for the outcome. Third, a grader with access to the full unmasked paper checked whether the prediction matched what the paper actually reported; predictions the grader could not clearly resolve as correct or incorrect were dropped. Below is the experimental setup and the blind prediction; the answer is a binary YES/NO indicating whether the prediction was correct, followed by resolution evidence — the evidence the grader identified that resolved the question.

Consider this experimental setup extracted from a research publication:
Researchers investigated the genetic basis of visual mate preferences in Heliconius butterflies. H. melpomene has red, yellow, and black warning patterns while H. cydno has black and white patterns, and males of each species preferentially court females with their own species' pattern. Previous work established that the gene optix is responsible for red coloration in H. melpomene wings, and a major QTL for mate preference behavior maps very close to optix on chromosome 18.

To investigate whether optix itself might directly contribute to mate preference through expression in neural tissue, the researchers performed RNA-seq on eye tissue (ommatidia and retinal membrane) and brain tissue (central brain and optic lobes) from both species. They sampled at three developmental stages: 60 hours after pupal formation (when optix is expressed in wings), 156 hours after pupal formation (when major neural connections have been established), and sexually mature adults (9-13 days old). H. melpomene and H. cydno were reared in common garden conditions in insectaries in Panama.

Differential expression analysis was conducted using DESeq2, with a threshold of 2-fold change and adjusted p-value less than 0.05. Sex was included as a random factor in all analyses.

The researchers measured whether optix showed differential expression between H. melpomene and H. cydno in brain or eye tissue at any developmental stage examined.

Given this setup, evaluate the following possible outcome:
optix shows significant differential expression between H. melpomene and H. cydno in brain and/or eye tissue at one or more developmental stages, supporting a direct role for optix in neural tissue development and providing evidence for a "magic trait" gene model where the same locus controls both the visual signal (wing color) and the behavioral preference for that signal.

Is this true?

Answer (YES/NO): NO